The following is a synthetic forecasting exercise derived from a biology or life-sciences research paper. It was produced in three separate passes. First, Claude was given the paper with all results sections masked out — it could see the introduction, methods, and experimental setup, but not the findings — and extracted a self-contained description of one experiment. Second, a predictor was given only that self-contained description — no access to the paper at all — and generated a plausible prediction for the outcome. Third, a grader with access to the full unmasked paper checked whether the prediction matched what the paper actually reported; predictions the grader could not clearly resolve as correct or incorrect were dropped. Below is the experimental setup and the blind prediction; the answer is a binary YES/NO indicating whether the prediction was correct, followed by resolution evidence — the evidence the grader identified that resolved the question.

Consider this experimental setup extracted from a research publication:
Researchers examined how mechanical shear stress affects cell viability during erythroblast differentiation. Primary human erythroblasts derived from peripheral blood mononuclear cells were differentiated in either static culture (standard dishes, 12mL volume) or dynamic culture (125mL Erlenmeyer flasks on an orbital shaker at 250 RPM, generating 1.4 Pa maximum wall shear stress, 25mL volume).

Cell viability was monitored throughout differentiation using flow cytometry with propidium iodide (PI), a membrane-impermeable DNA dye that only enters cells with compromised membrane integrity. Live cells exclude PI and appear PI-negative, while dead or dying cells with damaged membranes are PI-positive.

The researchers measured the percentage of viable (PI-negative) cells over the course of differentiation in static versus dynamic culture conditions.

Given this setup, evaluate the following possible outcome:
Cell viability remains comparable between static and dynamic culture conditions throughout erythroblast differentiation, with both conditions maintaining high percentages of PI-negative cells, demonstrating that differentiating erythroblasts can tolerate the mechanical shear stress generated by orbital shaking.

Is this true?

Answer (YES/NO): YES